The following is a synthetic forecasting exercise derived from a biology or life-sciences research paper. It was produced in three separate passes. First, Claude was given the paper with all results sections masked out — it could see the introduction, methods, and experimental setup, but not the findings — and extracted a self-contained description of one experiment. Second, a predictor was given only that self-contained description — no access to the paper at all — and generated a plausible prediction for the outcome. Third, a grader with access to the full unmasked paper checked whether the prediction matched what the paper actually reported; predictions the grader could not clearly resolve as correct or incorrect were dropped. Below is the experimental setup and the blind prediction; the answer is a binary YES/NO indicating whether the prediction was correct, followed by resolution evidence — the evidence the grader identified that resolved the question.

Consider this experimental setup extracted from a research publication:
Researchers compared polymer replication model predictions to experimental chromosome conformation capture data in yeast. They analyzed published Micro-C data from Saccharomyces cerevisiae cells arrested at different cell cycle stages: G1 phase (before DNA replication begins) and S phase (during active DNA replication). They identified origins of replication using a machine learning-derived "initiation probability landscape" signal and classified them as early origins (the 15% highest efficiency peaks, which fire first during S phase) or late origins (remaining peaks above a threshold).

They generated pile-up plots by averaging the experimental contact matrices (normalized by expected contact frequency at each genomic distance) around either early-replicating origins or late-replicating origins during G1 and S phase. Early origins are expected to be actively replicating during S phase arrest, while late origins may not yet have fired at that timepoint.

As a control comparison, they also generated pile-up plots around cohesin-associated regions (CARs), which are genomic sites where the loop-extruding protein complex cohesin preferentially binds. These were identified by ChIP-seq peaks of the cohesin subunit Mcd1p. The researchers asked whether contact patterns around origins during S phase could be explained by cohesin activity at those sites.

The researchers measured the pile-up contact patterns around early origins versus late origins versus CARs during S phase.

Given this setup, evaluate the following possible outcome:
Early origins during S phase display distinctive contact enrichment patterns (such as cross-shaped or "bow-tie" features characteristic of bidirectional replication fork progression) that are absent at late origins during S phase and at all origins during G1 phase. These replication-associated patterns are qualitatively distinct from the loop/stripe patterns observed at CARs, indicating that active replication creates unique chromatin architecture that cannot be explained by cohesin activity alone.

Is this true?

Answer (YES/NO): NO